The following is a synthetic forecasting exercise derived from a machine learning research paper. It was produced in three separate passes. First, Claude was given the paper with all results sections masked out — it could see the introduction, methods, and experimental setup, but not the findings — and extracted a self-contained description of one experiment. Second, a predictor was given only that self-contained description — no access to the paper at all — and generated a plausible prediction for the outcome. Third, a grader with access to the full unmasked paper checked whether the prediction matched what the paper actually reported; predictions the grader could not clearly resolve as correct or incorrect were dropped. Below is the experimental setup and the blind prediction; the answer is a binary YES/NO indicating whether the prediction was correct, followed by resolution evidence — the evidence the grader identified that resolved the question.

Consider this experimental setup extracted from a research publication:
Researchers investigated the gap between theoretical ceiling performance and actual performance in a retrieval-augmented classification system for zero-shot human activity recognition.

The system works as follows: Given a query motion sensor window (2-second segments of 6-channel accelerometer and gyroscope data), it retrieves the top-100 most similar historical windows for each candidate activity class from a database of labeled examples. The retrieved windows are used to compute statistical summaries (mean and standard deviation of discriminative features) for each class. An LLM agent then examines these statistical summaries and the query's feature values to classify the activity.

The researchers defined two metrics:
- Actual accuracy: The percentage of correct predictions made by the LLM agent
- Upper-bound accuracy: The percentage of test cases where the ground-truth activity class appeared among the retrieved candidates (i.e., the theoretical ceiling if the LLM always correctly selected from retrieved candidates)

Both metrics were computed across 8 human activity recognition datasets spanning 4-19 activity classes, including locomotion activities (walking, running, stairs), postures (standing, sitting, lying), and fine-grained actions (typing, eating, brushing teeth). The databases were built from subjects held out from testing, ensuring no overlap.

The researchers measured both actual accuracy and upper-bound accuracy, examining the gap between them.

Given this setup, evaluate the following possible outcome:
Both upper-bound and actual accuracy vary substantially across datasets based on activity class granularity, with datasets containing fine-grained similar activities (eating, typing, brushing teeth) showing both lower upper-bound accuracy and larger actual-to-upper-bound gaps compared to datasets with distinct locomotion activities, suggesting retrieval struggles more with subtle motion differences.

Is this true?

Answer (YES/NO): NO